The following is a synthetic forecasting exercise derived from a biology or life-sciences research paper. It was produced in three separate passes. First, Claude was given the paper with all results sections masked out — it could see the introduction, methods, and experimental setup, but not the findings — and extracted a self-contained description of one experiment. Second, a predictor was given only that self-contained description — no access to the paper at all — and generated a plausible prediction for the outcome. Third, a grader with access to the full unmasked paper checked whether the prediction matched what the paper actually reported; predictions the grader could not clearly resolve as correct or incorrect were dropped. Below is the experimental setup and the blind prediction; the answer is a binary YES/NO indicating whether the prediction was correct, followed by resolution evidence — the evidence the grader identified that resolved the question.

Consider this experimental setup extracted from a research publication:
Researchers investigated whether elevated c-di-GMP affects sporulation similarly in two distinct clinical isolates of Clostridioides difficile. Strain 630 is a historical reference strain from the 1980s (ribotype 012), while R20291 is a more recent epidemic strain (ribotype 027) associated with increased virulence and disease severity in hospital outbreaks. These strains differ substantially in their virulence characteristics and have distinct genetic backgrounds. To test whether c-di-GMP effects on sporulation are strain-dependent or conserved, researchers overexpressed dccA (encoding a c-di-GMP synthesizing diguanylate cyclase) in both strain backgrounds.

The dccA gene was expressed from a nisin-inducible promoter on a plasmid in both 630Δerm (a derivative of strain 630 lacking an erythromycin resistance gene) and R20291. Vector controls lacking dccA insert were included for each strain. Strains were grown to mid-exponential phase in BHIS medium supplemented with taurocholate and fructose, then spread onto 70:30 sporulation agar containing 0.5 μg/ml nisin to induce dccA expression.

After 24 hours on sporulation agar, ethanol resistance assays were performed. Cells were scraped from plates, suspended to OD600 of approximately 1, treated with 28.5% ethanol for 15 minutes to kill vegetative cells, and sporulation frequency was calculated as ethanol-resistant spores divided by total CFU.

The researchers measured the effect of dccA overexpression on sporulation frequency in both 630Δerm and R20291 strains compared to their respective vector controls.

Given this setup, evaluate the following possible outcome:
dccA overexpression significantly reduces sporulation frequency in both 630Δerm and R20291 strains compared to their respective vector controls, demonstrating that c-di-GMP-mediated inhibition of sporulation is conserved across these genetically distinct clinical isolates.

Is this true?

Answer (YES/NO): YES